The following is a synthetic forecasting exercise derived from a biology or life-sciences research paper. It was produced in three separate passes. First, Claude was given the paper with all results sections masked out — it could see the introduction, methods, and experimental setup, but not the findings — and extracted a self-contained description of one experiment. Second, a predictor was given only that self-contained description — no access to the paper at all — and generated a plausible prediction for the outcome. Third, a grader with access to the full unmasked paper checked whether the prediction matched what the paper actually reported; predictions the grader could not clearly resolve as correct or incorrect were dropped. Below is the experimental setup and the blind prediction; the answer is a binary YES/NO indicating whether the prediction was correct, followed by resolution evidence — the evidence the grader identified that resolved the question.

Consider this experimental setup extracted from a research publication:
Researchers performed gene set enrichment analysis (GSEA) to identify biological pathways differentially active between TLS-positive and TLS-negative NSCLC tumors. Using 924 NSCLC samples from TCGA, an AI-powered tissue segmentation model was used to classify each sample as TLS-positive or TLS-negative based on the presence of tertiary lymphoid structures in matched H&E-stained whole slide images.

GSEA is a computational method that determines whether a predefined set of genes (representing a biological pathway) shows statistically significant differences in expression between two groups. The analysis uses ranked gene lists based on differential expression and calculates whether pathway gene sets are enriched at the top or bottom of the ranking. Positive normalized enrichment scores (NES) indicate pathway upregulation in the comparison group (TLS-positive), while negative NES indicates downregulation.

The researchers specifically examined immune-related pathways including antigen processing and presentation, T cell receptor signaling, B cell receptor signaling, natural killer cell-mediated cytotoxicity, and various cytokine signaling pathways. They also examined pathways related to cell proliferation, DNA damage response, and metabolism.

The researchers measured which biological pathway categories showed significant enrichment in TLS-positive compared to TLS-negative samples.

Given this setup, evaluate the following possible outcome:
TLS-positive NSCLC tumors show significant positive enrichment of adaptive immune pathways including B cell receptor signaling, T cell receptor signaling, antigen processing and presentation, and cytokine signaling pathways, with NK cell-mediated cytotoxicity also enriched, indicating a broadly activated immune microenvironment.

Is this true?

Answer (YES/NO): NO